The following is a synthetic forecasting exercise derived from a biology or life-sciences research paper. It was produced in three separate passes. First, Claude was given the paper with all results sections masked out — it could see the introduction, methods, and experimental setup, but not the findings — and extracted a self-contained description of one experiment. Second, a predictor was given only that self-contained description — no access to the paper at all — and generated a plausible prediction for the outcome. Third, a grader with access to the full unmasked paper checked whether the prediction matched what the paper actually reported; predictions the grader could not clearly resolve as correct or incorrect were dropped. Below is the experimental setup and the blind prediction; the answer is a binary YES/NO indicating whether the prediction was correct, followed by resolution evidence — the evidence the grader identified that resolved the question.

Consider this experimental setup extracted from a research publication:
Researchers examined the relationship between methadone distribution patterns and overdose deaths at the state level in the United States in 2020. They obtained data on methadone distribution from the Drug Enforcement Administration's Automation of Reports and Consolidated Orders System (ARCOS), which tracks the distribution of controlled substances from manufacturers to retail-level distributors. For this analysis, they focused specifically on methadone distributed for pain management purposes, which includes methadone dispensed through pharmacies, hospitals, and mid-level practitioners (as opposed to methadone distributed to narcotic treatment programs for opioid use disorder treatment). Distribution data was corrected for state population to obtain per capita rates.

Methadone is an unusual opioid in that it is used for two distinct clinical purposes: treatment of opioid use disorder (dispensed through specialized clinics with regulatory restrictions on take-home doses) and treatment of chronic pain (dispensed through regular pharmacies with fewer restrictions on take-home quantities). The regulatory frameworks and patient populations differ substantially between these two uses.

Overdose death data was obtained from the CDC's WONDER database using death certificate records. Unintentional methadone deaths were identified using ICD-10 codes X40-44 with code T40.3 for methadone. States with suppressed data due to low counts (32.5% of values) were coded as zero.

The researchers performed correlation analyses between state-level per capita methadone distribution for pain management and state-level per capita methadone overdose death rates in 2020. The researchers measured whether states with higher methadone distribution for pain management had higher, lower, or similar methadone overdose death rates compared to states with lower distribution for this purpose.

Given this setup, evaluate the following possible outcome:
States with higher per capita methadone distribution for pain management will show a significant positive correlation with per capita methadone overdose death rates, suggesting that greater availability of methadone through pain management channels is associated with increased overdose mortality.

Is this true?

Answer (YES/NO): NO